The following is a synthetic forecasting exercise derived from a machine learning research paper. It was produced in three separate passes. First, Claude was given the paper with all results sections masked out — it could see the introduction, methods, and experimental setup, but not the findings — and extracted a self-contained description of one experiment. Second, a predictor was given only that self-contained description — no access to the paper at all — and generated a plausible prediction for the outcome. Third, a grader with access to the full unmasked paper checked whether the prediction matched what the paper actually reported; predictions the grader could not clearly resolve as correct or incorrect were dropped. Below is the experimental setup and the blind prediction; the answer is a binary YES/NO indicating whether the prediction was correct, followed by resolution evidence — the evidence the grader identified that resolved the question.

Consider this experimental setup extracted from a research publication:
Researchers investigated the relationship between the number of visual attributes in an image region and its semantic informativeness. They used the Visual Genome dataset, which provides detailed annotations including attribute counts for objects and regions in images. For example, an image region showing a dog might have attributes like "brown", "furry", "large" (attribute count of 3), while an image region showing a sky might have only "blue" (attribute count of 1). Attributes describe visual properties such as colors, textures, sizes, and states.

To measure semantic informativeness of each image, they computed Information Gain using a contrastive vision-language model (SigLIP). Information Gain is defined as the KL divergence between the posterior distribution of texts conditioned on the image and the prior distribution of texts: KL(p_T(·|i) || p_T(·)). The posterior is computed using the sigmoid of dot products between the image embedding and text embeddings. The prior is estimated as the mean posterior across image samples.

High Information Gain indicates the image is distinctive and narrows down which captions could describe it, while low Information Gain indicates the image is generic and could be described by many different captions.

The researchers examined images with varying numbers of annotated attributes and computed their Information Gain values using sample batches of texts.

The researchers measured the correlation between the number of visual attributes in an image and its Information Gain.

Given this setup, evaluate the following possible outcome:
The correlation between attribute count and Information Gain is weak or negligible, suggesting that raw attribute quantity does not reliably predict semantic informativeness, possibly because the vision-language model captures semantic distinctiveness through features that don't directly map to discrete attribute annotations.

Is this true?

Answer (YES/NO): YES